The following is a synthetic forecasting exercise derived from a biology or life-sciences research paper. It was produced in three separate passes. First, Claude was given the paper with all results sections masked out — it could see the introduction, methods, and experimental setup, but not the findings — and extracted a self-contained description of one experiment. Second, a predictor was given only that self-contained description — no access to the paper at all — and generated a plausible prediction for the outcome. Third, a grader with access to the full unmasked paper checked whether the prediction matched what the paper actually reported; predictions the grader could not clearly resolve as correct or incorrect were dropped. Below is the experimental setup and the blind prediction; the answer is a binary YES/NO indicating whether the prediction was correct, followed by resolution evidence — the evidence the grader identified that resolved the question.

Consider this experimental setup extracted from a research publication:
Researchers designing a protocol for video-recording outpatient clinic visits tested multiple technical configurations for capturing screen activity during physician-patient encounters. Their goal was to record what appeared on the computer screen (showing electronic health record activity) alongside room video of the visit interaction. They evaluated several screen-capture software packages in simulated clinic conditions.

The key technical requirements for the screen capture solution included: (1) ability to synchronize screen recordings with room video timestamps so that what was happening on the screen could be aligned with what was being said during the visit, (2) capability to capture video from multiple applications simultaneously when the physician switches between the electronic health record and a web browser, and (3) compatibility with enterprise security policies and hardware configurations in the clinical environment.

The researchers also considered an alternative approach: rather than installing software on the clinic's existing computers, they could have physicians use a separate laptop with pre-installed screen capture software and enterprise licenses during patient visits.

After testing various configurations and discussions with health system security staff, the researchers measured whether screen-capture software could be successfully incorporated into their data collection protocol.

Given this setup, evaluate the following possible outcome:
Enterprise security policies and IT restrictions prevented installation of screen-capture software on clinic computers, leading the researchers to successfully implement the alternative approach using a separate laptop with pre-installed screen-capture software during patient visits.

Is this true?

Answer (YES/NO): NO